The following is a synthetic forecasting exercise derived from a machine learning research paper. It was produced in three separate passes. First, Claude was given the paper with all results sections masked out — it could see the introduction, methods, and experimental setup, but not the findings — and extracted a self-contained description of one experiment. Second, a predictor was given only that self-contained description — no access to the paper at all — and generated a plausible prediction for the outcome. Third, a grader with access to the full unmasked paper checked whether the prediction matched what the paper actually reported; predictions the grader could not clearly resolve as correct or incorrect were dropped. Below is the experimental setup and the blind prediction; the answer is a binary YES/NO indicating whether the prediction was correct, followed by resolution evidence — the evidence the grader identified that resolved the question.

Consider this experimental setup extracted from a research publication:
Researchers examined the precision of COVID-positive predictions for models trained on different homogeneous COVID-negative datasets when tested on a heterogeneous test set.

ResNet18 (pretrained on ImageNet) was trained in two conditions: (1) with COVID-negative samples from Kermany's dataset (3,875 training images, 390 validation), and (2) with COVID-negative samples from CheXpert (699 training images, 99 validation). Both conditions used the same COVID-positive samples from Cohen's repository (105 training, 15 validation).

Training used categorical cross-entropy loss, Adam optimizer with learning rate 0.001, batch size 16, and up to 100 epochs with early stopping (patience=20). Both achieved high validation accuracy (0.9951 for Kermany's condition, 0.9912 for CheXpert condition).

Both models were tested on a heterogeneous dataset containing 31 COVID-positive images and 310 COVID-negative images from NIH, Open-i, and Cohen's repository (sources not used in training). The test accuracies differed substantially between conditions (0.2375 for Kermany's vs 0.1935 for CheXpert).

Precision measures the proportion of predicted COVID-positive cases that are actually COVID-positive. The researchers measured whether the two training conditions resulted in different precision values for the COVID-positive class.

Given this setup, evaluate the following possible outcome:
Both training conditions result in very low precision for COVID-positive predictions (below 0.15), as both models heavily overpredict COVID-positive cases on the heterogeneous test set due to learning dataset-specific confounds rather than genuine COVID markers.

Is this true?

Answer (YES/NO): YES